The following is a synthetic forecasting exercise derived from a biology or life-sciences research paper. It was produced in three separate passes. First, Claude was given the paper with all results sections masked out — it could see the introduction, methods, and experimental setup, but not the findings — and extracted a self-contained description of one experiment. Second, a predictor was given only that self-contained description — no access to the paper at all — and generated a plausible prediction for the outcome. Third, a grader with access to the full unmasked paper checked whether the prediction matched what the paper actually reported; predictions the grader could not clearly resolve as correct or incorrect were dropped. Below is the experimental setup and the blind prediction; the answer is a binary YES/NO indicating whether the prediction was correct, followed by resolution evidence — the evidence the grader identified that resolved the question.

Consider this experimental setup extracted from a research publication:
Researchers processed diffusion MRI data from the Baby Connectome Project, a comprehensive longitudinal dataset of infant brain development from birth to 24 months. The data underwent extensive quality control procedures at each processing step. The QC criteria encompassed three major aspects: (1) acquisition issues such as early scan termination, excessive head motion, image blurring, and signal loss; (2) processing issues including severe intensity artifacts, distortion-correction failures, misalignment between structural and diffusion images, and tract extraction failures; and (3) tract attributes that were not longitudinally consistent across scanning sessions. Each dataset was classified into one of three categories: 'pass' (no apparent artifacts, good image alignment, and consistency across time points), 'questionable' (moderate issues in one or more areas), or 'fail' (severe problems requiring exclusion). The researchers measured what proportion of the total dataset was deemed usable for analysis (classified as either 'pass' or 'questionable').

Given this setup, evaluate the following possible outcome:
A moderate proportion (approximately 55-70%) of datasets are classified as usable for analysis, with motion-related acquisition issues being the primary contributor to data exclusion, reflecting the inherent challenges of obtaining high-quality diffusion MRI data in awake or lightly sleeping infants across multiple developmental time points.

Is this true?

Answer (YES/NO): NO